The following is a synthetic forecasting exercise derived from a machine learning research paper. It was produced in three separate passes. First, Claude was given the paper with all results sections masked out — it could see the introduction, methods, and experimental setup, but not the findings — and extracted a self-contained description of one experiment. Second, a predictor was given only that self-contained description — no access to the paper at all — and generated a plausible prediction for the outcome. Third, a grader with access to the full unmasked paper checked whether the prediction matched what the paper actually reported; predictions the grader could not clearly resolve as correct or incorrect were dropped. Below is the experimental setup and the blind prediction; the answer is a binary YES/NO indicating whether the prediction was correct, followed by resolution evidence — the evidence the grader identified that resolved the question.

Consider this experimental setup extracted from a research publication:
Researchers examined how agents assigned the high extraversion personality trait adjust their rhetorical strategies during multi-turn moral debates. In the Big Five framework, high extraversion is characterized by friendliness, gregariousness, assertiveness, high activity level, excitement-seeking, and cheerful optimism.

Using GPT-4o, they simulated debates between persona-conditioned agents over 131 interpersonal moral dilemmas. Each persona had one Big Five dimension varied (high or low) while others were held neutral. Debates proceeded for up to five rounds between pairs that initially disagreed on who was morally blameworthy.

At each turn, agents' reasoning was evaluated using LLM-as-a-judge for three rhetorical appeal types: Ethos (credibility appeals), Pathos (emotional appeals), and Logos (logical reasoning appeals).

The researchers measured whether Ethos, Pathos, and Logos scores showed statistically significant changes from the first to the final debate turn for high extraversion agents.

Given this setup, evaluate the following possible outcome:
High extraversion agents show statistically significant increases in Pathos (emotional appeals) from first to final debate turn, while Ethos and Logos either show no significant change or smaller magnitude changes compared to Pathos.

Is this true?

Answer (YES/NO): NO